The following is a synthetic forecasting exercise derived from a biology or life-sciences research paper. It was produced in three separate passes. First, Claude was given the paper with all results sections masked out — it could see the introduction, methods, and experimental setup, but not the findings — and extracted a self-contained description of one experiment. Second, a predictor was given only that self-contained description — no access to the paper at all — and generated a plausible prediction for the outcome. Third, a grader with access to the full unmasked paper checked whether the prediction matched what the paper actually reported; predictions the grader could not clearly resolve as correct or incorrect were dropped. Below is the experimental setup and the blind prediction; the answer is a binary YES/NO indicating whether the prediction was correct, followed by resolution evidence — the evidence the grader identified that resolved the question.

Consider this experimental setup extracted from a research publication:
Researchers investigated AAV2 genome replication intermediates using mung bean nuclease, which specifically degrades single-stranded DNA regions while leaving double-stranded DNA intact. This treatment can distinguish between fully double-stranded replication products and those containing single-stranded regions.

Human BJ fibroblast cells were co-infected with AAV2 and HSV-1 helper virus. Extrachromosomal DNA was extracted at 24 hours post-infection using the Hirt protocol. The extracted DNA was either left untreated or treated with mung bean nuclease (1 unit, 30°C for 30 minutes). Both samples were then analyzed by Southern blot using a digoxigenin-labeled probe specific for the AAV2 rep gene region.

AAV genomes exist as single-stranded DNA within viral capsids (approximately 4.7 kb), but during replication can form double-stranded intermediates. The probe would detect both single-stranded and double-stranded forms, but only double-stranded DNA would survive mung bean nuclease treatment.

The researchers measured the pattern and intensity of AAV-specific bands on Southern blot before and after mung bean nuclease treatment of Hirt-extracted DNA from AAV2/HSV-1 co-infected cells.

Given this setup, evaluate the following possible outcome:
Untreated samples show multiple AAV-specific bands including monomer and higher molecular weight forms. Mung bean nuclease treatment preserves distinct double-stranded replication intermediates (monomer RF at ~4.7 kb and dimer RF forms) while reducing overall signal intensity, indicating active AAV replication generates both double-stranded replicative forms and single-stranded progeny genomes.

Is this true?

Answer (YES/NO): YES